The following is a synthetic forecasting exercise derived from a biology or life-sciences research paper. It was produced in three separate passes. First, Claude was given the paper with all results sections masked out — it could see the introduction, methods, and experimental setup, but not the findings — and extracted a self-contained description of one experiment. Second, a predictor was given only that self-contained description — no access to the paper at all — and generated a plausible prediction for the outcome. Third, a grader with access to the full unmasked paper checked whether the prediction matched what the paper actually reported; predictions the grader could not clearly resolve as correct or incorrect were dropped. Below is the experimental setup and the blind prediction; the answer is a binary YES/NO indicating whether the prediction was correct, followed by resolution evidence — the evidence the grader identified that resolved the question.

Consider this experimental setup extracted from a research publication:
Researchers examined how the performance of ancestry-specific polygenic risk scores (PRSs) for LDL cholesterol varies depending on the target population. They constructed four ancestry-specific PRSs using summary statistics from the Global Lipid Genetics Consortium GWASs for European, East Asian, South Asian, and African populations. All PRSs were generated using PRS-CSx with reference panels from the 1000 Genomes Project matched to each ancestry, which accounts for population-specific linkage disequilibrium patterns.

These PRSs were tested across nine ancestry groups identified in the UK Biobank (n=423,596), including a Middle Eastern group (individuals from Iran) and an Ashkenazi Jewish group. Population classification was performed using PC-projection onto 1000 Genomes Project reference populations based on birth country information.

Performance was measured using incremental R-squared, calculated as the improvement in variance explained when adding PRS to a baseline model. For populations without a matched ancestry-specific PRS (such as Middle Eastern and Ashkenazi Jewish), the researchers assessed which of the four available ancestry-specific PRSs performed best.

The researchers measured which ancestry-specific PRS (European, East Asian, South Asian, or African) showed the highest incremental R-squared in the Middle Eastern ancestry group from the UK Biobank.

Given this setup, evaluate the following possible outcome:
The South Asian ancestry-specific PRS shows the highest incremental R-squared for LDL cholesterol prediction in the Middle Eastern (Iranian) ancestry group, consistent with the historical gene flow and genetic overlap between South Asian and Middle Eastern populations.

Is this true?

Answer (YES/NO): NO